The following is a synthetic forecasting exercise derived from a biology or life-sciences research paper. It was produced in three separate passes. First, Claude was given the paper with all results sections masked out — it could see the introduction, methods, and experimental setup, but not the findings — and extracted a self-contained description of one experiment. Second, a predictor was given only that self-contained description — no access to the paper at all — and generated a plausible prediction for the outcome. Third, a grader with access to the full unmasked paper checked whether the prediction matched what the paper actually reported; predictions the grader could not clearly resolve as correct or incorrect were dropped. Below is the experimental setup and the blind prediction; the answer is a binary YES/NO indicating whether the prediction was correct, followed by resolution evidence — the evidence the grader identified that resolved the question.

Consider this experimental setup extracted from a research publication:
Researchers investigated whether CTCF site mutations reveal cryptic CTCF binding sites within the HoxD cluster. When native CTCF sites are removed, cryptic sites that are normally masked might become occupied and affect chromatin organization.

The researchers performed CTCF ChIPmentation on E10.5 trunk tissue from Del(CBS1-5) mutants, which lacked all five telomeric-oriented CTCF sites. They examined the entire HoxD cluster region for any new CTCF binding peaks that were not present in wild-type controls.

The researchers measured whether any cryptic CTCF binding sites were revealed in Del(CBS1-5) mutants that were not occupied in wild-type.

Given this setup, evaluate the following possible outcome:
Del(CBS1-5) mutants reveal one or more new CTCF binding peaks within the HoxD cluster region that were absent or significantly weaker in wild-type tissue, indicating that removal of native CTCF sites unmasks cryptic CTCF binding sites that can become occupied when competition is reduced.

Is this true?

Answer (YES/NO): NO